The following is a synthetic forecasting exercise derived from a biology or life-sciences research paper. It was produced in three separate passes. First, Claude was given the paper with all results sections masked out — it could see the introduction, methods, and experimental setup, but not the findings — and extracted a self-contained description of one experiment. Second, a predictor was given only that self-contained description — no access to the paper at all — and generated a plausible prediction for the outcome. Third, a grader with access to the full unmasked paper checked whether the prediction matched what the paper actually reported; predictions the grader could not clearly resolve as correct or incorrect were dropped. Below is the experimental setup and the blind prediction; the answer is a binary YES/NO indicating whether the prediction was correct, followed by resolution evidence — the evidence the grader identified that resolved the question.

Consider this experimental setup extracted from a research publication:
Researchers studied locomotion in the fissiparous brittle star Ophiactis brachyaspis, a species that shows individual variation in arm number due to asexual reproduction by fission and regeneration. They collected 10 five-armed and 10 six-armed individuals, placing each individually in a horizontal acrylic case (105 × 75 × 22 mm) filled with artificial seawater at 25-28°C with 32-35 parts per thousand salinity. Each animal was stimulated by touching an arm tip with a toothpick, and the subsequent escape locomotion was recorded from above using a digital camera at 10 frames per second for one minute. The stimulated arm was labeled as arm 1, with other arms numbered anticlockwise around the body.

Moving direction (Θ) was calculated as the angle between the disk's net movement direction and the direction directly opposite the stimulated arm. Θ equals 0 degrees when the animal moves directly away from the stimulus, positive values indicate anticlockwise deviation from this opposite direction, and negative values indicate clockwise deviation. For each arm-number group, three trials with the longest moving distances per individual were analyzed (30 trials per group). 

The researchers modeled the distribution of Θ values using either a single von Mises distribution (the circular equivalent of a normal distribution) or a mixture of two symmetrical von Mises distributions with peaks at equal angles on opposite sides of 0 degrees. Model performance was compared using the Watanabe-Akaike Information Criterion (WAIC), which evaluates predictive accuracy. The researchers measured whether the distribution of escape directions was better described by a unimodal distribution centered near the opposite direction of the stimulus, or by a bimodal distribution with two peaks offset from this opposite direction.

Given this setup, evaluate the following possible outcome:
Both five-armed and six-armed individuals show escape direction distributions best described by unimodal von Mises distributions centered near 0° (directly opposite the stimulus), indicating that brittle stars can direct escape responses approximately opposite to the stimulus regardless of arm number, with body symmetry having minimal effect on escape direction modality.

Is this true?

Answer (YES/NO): NO